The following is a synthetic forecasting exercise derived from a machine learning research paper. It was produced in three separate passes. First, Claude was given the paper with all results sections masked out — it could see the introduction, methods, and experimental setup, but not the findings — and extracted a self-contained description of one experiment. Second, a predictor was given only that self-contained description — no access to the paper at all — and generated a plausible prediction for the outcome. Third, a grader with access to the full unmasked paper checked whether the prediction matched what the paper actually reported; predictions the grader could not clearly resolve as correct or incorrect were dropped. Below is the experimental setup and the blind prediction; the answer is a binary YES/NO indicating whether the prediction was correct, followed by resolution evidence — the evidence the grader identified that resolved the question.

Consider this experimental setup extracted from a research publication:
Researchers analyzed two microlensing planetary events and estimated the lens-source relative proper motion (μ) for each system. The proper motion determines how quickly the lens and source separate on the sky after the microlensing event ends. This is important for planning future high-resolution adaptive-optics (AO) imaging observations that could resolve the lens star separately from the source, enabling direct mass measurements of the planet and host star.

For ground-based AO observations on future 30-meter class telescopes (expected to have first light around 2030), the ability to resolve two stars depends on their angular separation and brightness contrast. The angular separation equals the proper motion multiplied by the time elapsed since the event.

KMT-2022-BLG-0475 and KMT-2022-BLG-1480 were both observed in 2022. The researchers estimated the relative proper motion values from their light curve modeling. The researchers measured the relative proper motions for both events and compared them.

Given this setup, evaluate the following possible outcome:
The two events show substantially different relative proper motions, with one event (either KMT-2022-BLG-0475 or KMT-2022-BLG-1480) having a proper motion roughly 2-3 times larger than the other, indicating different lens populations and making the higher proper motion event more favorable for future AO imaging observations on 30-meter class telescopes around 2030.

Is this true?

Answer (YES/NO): NO